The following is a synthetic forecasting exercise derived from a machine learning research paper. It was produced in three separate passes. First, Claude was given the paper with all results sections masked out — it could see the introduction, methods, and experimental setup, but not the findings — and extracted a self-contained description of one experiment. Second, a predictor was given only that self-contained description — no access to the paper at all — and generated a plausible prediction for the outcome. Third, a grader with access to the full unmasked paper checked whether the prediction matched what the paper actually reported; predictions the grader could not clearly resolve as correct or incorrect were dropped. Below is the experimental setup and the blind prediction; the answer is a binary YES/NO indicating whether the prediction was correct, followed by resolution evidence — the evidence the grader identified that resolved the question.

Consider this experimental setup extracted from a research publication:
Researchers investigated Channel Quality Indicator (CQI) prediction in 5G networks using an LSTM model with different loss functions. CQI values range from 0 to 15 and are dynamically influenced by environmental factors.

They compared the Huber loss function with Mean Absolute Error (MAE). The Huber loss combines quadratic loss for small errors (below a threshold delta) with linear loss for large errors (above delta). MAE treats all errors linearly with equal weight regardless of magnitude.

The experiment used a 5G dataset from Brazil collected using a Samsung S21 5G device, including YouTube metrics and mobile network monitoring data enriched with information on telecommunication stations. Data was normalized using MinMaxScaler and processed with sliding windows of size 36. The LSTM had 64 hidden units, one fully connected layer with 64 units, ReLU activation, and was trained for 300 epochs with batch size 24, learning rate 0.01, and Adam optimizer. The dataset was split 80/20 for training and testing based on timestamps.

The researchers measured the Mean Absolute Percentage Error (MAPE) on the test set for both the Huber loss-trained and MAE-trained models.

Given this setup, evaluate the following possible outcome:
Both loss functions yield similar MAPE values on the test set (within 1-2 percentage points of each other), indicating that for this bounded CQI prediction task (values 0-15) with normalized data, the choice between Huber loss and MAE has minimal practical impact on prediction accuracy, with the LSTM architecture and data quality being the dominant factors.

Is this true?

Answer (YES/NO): YES